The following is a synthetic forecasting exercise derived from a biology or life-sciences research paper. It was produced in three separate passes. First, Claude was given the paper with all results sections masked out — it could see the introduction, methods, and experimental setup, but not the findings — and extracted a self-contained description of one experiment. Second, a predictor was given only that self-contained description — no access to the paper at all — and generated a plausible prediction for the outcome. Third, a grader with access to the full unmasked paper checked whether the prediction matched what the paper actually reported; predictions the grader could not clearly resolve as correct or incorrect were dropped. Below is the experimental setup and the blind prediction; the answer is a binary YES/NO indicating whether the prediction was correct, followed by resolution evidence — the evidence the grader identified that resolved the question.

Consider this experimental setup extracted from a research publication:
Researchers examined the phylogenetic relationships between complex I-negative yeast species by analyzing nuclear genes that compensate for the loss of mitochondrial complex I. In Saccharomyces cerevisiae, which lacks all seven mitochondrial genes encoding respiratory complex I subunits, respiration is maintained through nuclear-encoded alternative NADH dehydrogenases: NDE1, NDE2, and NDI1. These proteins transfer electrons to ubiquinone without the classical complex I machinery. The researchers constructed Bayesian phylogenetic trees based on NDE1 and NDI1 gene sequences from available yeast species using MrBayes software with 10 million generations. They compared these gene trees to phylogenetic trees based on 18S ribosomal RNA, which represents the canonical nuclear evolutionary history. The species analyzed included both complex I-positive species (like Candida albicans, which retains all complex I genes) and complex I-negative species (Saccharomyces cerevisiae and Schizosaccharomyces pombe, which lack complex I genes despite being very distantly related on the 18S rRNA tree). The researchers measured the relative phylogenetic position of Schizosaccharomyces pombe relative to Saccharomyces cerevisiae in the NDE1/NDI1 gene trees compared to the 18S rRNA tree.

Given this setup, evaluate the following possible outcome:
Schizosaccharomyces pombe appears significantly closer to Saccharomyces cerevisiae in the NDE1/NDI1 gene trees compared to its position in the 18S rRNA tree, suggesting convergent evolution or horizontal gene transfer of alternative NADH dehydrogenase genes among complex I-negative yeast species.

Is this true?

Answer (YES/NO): YES